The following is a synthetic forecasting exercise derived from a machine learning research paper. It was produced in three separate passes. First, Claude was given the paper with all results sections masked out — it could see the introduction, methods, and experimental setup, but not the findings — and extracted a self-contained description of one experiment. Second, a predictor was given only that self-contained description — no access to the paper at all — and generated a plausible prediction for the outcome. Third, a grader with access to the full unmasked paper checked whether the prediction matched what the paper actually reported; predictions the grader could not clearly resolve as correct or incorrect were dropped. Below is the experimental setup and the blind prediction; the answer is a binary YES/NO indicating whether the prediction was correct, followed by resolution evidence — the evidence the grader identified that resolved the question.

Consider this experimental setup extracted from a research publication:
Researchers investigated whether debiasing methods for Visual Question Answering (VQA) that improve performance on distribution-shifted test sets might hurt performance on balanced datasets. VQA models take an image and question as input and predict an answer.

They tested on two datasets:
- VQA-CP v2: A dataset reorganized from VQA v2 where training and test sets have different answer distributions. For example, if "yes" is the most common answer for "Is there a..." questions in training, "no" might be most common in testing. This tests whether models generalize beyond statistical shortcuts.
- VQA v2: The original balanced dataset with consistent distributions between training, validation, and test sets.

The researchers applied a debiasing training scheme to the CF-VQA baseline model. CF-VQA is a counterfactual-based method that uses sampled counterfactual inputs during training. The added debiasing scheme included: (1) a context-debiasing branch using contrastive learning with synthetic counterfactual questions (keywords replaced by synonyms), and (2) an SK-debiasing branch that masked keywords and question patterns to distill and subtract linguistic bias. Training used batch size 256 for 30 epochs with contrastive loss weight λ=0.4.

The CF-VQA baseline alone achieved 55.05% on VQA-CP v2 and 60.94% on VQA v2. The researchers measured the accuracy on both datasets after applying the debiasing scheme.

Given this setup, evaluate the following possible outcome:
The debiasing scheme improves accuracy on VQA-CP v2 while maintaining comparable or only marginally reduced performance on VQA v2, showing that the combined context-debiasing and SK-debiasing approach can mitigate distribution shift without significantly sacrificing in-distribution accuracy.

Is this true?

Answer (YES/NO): YES